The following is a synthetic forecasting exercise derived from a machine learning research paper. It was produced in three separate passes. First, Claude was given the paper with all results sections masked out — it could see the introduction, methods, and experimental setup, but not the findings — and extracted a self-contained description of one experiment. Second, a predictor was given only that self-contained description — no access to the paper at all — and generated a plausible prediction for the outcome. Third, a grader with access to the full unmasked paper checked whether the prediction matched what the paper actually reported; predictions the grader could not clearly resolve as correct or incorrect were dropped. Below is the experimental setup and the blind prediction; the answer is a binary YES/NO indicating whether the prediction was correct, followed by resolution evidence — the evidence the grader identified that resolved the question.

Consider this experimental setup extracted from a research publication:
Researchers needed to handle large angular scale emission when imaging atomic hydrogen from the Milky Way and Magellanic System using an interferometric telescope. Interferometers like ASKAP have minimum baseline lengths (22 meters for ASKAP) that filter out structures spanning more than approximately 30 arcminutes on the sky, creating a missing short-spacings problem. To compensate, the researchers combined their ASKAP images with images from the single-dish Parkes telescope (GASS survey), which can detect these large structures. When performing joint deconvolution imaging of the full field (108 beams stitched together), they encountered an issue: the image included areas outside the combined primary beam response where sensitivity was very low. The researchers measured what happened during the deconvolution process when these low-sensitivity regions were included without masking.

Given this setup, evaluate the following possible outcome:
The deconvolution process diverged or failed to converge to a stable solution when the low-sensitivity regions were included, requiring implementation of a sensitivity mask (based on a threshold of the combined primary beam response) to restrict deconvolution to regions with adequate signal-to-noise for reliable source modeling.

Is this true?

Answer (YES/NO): YES